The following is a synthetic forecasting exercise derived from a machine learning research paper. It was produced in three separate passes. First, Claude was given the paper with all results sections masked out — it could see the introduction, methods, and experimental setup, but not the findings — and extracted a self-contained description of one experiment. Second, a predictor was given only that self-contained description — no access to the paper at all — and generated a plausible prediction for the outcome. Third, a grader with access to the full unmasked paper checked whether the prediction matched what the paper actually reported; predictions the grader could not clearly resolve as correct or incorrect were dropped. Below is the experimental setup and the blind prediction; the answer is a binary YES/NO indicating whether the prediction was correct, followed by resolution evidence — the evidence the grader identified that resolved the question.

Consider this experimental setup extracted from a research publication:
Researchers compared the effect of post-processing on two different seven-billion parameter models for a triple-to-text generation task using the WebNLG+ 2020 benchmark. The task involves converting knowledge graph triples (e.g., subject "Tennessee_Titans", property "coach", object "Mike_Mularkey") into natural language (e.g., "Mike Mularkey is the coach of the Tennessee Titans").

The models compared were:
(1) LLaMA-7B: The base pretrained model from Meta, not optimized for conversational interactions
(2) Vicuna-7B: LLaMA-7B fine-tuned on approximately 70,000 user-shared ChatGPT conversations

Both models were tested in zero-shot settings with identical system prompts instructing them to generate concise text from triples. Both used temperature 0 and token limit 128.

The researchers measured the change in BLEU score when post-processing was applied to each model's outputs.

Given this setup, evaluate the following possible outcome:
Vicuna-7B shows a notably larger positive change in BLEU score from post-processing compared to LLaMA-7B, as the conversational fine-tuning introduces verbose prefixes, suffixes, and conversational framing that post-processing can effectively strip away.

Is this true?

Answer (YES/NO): NO